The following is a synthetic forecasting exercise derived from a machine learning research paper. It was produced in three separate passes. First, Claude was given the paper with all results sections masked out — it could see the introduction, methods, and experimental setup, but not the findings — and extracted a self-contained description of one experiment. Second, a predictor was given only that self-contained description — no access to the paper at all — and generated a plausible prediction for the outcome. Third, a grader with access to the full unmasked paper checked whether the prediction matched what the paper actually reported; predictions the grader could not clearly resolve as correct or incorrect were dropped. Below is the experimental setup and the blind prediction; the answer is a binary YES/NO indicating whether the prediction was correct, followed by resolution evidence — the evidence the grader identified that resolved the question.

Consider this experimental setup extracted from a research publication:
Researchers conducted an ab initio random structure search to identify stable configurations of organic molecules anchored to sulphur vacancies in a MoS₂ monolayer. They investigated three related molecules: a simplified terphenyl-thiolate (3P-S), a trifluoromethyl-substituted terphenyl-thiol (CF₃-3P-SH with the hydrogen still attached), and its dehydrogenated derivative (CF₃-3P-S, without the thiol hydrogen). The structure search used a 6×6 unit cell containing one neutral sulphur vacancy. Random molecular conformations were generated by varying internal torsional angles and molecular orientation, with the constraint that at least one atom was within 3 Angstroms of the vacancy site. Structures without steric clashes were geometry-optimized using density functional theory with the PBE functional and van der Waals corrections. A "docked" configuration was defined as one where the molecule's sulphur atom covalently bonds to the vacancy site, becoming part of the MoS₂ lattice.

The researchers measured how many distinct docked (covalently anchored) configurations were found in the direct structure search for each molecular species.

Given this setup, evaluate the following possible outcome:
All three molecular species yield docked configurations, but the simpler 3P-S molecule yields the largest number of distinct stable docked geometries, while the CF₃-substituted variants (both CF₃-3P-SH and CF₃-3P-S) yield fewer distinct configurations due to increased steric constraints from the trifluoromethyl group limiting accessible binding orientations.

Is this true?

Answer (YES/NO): NO